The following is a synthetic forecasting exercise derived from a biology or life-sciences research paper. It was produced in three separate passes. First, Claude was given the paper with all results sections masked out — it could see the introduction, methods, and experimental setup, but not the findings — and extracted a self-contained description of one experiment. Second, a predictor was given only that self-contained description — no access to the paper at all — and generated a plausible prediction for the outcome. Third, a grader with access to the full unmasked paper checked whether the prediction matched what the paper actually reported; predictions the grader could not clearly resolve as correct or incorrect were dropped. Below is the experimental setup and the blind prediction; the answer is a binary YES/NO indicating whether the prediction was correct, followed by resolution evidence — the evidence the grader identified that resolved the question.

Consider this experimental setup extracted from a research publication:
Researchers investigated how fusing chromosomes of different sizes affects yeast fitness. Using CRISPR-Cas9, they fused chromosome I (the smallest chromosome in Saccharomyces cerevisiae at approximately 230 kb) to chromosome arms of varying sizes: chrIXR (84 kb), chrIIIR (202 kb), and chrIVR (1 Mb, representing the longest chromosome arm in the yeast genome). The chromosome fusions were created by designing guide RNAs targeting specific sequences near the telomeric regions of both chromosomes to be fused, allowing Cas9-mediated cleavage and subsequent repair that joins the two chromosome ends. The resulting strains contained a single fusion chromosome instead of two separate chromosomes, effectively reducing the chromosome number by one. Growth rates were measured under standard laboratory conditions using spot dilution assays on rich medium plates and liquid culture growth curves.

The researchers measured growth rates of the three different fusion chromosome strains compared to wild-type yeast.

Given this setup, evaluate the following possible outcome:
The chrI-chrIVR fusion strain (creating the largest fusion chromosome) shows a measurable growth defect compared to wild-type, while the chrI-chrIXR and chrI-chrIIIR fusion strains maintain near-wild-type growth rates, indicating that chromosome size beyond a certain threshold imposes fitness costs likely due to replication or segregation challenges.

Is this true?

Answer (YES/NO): NO